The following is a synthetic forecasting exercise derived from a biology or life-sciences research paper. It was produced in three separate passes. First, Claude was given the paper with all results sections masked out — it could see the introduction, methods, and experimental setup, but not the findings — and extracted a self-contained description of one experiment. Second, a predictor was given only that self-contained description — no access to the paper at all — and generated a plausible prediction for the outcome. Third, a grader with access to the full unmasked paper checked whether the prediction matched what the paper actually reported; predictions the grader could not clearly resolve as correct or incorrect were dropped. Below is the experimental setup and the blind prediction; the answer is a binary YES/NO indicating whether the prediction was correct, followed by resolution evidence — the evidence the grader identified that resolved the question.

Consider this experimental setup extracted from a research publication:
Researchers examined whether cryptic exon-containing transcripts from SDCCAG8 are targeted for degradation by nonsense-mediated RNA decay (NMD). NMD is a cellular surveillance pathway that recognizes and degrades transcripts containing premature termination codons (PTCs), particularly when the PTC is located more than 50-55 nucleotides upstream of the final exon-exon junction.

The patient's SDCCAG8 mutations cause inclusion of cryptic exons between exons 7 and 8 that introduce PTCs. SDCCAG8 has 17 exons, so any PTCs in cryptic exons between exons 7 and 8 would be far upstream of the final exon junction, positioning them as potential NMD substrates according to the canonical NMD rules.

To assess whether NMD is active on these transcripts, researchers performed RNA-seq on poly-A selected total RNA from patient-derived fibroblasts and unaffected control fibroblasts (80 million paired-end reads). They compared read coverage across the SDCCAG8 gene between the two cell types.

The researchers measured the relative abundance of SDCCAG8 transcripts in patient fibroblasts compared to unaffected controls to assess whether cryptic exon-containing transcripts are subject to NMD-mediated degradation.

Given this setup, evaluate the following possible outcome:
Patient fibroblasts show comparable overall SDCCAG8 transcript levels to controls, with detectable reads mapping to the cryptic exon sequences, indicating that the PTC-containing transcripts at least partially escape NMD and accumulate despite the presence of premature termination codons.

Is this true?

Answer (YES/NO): NO